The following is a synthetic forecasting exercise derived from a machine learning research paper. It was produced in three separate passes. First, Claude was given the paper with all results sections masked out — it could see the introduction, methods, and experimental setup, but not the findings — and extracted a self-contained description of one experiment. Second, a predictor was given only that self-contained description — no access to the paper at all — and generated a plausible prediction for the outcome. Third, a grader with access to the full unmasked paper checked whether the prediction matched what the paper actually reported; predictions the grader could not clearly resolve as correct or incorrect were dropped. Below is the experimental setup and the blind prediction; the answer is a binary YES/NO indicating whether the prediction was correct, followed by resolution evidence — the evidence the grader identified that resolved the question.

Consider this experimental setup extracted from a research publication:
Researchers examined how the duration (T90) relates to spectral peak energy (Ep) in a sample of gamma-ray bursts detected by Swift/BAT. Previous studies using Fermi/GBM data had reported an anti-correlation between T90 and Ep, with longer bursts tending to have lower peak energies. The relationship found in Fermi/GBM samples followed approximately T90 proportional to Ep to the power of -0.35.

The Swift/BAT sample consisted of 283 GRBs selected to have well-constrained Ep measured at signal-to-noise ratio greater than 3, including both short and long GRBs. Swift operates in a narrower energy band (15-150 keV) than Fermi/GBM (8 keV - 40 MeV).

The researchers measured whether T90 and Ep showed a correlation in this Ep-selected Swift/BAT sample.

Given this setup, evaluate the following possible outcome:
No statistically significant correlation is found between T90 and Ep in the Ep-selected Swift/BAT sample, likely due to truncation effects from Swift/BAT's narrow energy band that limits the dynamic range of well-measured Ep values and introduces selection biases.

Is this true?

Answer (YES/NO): YES